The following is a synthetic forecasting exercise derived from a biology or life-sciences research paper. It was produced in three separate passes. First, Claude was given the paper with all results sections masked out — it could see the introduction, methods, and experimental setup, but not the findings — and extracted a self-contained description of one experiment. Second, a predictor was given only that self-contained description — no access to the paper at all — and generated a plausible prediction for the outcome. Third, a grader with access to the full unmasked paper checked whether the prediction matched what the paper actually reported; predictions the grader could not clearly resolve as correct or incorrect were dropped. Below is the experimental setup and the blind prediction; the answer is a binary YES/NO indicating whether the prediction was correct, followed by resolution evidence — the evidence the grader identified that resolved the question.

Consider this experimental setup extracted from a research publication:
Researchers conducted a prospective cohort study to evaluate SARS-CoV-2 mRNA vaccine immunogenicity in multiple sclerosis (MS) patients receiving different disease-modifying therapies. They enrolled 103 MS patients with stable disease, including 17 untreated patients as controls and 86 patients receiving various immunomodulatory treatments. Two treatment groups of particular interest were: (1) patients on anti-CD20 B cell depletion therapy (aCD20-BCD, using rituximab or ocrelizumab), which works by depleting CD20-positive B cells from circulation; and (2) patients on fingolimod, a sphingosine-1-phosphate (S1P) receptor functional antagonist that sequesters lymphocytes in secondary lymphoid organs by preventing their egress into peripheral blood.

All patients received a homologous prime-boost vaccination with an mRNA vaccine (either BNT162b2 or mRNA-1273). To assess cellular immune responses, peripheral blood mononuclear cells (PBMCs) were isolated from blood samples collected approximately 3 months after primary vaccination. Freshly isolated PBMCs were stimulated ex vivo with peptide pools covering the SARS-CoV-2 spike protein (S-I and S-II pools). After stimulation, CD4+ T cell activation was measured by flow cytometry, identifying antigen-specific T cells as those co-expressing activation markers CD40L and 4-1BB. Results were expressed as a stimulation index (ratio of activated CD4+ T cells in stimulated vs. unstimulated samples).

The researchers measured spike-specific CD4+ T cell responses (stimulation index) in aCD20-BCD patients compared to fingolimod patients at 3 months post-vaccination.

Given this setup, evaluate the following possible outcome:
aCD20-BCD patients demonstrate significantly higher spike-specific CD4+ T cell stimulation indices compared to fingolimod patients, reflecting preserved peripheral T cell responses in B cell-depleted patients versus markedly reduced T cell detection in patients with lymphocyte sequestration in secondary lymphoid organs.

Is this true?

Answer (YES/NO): YES